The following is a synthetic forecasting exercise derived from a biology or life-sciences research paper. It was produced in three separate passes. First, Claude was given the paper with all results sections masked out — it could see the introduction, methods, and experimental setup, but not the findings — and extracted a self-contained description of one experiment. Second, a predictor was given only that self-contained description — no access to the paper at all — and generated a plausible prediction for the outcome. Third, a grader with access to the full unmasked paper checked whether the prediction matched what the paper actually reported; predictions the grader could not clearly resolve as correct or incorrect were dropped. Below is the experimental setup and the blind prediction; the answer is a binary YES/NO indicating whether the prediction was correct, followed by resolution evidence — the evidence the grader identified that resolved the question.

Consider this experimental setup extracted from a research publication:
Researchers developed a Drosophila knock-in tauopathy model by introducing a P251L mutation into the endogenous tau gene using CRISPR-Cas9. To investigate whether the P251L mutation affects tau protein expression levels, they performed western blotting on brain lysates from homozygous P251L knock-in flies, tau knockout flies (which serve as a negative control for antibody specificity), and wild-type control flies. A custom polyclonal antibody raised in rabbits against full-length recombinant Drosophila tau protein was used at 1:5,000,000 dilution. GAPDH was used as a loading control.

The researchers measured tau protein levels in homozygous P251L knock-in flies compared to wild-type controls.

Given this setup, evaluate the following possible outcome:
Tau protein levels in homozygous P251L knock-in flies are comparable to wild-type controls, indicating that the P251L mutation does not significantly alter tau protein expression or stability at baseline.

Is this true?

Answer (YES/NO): YES